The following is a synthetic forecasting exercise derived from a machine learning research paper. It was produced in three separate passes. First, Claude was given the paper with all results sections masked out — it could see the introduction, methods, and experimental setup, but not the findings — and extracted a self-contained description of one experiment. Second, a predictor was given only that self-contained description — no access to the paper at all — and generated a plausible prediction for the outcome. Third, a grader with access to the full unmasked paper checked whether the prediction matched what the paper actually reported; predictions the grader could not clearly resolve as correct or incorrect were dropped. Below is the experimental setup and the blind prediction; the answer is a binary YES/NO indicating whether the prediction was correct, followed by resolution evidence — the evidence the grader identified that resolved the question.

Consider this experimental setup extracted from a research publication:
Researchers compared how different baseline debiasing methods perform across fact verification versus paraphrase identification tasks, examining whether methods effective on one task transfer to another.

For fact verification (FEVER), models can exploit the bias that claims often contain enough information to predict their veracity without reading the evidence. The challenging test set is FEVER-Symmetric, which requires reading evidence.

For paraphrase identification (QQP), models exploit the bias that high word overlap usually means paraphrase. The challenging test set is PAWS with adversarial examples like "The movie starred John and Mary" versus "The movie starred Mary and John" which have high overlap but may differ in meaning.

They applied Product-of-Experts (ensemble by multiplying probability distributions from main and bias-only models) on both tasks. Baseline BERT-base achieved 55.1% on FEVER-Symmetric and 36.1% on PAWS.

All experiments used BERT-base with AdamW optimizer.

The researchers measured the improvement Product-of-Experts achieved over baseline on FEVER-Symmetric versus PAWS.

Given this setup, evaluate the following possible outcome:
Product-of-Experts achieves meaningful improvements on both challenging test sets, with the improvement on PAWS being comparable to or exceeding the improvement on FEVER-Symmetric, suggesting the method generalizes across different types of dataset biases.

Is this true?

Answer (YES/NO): YES